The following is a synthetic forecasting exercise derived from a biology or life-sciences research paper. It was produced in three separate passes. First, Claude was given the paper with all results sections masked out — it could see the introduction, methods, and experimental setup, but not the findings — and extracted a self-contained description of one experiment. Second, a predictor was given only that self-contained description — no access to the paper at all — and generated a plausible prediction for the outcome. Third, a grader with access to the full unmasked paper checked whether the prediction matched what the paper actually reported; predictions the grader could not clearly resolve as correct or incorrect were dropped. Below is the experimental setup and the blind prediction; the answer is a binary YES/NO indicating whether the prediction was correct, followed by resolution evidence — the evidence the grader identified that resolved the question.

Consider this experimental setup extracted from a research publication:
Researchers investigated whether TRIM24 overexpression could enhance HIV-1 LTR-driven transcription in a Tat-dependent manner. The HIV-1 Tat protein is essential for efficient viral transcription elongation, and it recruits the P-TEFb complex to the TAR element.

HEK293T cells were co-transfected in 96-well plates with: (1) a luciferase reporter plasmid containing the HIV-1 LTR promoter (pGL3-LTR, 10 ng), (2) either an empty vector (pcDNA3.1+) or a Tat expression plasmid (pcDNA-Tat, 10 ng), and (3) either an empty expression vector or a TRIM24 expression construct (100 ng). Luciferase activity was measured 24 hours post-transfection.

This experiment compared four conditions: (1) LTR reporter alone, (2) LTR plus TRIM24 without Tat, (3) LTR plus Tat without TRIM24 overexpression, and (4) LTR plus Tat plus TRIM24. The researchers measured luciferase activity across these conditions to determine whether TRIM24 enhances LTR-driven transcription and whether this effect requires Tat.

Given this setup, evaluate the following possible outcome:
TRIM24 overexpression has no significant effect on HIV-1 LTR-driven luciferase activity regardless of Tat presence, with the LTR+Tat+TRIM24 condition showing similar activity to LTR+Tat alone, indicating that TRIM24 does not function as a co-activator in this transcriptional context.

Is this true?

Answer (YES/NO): NO